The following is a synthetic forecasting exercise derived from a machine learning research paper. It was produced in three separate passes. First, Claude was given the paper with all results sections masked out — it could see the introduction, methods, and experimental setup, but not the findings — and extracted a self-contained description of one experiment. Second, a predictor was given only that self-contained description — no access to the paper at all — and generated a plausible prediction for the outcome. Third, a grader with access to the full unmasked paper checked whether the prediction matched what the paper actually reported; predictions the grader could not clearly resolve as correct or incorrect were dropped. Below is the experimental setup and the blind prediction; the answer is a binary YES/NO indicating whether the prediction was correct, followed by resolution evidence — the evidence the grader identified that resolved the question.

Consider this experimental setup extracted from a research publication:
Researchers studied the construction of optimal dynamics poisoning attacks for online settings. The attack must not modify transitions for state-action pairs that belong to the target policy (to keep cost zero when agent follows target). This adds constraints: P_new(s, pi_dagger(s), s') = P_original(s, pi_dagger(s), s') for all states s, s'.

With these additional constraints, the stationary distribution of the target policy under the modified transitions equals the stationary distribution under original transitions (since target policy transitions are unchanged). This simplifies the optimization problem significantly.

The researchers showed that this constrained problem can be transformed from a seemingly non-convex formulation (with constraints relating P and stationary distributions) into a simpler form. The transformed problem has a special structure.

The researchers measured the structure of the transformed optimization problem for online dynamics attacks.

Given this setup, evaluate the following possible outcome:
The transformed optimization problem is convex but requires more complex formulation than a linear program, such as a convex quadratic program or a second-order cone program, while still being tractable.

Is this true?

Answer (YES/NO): YES